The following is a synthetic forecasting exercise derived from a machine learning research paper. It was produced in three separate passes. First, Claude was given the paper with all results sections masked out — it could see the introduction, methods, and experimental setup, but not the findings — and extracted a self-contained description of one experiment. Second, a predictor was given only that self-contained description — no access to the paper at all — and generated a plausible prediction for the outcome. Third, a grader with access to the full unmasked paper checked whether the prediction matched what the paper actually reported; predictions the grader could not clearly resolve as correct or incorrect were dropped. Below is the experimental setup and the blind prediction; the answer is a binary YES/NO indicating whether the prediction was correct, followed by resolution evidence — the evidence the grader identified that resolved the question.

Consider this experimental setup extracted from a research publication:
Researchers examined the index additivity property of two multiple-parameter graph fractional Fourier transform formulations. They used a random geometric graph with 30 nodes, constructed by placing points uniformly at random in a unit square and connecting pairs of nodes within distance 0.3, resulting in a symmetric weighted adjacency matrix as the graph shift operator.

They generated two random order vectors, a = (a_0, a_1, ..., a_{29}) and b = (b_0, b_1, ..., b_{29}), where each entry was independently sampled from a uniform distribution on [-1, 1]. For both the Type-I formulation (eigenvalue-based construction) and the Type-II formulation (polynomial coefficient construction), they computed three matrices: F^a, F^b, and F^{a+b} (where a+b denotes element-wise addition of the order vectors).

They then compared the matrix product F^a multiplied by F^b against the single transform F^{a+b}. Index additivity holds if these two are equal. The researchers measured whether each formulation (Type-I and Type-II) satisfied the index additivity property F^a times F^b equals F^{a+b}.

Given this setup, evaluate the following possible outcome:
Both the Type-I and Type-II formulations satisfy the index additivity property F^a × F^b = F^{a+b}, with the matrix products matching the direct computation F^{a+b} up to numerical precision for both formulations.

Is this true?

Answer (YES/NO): NO